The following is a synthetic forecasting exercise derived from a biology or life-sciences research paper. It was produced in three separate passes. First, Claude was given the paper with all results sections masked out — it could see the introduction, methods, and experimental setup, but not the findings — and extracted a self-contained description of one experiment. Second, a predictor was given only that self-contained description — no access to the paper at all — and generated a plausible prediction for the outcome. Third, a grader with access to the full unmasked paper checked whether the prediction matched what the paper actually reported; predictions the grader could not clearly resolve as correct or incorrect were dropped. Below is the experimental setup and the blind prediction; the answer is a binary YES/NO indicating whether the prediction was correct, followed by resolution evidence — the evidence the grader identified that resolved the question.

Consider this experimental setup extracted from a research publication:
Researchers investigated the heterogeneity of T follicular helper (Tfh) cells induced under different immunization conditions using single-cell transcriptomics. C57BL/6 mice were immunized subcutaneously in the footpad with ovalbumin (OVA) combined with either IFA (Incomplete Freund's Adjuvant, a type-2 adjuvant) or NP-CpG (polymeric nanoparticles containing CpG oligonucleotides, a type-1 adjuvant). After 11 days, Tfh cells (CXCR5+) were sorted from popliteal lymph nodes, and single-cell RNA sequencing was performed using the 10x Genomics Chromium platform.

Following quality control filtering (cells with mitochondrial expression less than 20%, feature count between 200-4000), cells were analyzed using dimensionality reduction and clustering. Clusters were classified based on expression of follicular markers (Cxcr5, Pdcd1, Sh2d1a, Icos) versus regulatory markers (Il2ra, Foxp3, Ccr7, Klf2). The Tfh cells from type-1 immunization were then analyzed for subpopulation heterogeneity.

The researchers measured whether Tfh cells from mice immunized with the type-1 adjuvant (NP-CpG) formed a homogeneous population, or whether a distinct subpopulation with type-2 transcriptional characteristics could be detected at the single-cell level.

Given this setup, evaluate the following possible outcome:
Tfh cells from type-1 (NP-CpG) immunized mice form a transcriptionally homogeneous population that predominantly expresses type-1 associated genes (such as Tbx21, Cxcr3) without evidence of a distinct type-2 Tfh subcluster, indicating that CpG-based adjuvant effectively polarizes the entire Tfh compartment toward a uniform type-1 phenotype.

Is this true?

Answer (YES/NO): NO